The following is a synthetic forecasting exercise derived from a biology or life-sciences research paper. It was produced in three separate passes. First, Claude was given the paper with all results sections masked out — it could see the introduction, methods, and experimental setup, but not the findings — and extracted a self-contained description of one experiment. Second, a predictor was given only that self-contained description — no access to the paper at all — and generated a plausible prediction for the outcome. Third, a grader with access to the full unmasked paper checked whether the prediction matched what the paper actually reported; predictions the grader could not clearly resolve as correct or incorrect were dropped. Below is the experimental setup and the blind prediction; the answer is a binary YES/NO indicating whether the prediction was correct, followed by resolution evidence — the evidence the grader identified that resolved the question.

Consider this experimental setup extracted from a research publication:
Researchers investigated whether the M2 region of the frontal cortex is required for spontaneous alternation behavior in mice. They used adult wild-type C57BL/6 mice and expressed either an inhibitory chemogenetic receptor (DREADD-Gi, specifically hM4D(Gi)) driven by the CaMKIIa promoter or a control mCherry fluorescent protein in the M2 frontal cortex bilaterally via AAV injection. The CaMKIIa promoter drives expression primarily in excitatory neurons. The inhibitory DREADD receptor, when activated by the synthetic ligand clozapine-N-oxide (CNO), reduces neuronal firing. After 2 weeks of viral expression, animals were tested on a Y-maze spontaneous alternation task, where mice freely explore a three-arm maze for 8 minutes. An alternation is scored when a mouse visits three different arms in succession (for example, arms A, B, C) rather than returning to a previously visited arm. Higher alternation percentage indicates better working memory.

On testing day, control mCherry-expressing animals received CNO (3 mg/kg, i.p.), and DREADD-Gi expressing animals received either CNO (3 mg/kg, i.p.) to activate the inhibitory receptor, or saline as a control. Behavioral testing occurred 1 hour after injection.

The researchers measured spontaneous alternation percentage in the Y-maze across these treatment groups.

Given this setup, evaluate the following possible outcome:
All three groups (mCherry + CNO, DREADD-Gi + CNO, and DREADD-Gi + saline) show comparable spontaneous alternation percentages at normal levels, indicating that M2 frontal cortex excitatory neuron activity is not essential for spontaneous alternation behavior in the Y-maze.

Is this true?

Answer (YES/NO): NO